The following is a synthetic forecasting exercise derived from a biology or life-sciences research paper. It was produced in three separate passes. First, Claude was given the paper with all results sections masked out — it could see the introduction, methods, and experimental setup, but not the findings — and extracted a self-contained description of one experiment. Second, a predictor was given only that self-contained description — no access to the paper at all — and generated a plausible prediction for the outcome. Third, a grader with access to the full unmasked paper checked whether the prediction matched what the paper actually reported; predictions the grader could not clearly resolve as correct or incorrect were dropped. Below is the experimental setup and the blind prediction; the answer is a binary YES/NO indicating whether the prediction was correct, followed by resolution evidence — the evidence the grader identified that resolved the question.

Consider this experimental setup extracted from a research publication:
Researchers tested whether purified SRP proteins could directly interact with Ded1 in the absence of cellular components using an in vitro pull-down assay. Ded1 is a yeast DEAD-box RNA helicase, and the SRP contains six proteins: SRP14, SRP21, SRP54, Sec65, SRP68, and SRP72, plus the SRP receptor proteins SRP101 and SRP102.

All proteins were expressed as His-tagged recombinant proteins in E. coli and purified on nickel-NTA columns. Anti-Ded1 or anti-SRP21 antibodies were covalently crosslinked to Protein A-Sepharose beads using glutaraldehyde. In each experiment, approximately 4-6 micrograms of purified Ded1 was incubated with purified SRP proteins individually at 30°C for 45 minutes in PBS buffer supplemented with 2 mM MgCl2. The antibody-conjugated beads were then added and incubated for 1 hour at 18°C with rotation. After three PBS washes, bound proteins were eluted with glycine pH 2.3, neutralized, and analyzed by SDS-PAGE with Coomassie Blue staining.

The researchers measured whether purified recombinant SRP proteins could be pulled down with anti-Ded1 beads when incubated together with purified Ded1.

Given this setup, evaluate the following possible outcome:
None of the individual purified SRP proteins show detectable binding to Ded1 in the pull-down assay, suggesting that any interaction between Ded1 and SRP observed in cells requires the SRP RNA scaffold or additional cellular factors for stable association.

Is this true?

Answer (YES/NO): NO